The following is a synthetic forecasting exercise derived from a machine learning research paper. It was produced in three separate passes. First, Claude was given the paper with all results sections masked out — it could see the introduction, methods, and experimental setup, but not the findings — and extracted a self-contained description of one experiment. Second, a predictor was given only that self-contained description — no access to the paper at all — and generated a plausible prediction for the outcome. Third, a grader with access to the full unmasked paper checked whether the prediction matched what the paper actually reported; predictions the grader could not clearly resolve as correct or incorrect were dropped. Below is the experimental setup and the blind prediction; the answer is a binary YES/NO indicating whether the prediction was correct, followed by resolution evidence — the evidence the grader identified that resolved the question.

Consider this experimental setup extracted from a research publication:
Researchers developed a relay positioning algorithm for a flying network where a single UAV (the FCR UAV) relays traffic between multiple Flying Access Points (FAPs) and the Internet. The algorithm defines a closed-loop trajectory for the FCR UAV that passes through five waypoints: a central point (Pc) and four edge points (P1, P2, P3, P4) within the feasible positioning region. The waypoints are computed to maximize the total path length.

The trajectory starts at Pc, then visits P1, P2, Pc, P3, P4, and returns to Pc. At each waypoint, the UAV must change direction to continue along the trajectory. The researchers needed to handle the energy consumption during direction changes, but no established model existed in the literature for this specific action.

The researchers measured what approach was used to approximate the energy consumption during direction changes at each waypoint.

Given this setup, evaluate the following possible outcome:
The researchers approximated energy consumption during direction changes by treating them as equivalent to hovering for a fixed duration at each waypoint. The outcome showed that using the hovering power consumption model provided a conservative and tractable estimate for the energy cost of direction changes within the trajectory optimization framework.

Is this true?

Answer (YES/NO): NO